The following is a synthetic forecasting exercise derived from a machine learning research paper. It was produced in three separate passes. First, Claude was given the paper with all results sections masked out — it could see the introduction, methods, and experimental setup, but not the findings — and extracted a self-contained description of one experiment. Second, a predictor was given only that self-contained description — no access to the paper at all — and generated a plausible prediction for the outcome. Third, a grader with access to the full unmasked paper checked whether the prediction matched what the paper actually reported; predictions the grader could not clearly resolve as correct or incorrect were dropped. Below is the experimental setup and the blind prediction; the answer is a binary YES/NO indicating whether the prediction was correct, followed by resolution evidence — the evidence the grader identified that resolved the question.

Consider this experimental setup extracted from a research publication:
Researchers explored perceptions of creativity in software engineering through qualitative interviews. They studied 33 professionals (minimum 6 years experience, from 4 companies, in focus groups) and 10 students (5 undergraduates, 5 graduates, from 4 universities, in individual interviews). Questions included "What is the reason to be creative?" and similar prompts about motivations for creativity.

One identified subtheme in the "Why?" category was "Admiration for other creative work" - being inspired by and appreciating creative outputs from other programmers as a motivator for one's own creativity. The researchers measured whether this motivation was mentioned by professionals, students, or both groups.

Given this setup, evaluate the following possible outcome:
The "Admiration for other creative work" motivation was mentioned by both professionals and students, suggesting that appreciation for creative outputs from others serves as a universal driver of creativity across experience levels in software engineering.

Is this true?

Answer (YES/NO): NO